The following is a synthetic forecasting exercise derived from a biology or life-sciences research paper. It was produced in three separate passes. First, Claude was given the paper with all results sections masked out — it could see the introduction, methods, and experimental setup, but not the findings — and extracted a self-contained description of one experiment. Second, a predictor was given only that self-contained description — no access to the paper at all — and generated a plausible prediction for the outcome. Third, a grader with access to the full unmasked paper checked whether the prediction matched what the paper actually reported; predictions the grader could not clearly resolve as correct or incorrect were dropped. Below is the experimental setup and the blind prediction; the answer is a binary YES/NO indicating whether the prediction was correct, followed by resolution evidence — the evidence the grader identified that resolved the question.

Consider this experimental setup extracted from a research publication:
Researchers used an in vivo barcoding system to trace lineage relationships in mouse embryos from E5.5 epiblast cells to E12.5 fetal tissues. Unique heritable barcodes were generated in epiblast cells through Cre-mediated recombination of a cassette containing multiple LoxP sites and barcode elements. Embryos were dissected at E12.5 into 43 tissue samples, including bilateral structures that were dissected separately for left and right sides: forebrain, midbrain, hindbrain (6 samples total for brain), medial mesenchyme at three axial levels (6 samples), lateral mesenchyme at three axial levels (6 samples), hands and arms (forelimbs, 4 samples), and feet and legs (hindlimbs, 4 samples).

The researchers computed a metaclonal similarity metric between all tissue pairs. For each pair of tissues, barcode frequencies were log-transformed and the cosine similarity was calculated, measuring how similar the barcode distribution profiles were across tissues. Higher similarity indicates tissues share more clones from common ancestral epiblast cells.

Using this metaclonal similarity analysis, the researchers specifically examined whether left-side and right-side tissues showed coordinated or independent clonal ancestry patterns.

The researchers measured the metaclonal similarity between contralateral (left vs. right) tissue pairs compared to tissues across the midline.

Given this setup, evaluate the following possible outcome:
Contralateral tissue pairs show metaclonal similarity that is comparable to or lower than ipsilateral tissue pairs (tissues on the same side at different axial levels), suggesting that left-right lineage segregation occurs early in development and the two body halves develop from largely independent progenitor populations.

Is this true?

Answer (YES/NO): NO